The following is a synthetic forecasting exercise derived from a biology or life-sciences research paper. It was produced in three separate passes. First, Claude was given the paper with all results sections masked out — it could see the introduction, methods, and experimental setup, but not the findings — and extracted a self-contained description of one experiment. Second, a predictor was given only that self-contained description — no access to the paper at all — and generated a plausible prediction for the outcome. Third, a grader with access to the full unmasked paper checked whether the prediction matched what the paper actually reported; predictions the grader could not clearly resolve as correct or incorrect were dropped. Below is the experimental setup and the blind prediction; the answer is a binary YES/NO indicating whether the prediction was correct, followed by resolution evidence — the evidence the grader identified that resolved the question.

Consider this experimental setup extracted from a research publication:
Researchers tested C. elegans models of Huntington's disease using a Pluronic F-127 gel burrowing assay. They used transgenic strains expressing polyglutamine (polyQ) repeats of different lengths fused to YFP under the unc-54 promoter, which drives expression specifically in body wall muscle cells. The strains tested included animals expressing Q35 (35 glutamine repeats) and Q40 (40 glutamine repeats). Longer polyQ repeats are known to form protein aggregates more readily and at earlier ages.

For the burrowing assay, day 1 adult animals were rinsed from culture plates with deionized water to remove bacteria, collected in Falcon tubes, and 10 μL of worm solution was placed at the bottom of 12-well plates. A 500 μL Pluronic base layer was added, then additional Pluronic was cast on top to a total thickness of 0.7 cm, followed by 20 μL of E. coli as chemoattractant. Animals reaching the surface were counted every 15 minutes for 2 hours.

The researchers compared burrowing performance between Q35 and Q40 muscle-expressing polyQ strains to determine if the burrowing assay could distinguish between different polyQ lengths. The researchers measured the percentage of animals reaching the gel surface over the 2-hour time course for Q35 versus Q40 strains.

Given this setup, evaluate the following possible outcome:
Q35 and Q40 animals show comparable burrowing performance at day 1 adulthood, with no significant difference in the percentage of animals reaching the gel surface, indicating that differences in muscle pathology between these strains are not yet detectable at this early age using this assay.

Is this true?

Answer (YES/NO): NO